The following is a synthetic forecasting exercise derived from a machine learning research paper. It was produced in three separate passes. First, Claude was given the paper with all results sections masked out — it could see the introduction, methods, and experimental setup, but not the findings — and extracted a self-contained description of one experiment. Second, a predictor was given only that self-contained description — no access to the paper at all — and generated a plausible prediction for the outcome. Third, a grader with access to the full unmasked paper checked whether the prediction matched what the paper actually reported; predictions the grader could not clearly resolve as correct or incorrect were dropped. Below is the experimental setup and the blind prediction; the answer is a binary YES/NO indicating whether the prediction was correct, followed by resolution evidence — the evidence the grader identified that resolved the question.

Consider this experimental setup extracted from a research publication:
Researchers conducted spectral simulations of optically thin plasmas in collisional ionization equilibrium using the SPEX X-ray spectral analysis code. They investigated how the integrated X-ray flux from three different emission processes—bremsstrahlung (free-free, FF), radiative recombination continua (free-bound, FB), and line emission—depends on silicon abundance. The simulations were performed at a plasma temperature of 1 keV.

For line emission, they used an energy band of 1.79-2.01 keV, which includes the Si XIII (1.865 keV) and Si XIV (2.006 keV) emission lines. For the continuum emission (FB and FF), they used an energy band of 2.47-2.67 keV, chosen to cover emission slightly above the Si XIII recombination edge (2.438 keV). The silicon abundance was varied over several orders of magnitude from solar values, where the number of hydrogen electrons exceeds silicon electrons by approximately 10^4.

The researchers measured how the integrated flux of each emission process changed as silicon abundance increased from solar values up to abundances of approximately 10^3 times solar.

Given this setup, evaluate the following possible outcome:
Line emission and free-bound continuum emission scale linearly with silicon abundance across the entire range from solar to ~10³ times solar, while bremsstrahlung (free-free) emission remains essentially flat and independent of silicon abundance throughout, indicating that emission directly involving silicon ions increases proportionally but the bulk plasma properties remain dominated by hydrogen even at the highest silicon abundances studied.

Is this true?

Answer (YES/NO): NO